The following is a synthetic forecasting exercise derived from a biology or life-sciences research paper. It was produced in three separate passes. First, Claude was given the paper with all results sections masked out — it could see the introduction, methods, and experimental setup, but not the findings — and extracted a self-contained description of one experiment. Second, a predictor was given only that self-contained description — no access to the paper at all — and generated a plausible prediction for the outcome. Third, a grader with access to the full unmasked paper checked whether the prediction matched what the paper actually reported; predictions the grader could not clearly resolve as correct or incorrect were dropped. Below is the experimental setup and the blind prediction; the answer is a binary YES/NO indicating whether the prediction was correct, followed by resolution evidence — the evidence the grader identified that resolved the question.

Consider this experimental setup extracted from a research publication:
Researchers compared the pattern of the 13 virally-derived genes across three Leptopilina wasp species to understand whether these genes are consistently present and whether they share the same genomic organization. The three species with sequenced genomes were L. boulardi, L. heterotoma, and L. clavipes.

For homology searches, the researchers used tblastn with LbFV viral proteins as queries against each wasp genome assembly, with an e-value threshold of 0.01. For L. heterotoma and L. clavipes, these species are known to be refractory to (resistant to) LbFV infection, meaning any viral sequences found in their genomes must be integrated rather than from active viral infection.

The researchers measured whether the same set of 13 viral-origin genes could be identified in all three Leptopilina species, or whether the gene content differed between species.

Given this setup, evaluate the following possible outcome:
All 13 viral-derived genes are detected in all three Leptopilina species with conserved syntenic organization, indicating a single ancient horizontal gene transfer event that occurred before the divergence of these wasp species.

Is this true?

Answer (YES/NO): YES